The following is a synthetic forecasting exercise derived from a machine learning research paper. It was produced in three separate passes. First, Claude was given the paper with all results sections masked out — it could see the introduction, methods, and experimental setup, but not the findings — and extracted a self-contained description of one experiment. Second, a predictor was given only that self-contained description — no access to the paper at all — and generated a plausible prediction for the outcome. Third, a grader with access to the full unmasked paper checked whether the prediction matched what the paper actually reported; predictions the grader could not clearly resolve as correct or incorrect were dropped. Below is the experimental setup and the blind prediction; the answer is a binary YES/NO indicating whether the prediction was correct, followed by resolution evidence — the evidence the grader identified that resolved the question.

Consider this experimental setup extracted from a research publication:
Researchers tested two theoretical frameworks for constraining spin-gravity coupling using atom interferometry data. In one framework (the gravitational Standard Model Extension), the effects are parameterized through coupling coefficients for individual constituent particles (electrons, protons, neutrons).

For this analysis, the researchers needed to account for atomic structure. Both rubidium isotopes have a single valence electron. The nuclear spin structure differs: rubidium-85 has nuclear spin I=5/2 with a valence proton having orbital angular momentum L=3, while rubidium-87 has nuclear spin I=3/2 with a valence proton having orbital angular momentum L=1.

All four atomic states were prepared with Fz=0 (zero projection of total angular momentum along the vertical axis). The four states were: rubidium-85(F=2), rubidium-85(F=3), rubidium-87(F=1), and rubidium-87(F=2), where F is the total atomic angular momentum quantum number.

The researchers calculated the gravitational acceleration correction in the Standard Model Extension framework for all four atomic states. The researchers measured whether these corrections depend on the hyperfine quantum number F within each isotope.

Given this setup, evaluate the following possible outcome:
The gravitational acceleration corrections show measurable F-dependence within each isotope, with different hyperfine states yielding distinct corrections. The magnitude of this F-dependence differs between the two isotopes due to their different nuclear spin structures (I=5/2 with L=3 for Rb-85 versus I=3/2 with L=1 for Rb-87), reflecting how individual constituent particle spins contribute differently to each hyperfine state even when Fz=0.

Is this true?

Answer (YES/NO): NO